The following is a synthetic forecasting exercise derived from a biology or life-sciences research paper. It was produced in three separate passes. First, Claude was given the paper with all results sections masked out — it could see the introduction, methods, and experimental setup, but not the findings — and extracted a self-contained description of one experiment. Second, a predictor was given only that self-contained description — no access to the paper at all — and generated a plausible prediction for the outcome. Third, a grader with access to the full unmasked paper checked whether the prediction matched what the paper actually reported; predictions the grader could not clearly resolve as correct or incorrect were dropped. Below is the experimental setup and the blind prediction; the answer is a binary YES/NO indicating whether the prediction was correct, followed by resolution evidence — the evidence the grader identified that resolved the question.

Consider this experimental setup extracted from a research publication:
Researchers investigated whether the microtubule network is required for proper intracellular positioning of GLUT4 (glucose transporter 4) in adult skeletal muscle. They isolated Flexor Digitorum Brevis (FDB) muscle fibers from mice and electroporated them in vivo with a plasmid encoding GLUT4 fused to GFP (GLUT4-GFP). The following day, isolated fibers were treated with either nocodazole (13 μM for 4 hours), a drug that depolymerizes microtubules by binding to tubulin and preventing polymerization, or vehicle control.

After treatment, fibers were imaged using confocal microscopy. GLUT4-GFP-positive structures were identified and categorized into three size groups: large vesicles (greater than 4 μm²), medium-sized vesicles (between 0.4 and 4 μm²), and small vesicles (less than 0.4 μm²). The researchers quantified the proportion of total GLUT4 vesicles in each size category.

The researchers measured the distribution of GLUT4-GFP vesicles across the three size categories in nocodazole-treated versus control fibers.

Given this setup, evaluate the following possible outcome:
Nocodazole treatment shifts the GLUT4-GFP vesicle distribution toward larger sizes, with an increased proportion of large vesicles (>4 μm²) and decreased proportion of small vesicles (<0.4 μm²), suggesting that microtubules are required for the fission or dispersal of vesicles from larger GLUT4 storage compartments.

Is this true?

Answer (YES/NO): NO